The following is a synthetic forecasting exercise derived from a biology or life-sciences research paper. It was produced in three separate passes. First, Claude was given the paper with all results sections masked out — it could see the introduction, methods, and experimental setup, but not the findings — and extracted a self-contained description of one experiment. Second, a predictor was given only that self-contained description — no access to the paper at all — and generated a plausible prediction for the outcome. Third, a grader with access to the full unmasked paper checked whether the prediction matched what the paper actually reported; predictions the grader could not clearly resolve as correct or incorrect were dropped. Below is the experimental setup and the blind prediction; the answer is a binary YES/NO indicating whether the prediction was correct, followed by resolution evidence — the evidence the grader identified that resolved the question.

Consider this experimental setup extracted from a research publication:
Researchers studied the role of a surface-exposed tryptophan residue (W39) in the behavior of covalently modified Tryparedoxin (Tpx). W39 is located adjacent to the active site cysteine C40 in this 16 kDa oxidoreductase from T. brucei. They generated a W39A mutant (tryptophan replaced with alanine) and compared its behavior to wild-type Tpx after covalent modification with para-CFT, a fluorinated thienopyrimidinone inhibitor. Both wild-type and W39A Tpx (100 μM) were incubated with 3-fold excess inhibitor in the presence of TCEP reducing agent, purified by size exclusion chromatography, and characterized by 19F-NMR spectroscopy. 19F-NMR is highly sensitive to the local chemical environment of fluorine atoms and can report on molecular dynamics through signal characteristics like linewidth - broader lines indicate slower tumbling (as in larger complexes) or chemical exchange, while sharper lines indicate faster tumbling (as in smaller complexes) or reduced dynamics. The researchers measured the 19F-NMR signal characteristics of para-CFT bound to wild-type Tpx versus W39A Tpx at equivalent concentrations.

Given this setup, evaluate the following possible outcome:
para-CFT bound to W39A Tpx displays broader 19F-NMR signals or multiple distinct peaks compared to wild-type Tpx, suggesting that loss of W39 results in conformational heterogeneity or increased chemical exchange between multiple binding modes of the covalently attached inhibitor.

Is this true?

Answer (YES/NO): NO